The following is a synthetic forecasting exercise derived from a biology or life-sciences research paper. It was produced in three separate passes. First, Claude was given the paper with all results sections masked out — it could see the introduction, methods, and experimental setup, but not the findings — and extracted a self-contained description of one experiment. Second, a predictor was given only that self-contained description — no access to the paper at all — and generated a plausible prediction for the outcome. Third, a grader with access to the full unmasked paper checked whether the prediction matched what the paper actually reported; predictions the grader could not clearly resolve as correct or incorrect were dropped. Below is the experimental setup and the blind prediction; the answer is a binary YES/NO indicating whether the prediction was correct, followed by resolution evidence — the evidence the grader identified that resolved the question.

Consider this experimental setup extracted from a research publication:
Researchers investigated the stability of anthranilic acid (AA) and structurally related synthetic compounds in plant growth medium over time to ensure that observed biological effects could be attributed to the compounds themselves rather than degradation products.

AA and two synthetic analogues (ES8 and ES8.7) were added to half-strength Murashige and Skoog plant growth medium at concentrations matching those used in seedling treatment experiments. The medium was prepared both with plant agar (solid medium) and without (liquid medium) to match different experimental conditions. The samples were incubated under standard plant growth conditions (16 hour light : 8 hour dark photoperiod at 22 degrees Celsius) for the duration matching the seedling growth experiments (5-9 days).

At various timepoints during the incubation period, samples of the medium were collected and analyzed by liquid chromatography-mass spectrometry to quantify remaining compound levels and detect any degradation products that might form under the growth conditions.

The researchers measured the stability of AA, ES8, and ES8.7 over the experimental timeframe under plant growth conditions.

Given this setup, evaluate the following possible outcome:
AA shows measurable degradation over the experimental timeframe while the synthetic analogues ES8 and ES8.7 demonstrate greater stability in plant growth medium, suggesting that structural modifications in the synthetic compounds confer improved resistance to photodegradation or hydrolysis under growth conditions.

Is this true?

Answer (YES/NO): NO